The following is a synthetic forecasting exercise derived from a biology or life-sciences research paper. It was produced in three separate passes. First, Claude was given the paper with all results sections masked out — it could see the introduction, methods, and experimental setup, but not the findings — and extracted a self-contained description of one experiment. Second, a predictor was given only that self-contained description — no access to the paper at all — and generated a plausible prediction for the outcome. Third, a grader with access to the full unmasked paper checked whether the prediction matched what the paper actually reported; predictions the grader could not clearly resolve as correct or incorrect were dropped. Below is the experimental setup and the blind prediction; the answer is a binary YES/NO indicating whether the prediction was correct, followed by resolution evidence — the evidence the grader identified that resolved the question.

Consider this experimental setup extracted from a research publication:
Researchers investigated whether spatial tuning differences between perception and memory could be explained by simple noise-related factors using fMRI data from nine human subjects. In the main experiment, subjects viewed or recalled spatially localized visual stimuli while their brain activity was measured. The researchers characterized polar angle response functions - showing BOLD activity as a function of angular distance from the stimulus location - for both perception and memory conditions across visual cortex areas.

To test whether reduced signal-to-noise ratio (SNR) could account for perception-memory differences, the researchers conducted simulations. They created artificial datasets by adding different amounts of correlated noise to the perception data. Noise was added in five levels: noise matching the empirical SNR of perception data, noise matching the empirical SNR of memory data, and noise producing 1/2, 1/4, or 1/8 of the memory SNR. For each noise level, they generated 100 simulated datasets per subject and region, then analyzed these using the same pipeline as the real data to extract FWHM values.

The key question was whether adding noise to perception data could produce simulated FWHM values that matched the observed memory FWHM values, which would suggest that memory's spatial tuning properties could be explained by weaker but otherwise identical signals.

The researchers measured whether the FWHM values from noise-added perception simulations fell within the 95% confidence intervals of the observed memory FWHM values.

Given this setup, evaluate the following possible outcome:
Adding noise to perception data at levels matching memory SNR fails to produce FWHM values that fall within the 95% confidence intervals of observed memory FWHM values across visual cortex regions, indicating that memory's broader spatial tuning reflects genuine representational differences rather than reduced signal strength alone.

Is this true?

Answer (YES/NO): YES